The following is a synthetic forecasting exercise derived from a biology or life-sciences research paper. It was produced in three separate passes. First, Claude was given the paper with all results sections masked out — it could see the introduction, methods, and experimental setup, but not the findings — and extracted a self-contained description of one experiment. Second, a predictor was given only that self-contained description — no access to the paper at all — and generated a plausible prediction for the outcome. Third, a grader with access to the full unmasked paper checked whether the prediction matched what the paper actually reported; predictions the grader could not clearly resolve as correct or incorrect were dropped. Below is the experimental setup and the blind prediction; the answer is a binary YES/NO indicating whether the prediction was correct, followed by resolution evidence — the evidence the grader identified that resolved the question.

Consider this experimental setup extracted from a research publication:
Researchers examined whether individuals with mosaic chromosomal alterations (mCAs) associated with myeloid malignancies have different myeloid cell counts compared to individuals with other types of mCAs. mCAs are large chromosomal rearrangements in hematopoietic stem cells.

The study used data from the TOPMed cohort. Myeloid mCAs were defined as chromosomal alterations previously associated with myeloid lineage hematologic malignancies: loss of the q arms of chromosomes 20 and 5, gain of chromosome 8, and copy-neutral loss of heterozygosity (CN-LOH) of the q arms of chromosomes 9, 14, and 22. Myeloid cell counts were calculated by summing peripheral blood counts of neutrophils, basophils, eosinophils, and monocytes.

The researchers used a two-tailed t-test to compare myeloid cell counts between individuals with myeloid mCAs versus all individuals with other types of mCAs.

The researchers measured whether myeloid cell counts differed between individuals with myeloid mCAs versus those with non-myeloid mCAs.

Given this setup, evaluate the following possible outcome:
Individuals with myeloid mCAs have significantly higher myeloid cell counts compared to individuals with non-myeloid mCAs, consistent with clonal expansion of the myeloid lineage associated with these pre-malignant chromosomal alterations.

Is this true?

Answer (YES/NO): NO